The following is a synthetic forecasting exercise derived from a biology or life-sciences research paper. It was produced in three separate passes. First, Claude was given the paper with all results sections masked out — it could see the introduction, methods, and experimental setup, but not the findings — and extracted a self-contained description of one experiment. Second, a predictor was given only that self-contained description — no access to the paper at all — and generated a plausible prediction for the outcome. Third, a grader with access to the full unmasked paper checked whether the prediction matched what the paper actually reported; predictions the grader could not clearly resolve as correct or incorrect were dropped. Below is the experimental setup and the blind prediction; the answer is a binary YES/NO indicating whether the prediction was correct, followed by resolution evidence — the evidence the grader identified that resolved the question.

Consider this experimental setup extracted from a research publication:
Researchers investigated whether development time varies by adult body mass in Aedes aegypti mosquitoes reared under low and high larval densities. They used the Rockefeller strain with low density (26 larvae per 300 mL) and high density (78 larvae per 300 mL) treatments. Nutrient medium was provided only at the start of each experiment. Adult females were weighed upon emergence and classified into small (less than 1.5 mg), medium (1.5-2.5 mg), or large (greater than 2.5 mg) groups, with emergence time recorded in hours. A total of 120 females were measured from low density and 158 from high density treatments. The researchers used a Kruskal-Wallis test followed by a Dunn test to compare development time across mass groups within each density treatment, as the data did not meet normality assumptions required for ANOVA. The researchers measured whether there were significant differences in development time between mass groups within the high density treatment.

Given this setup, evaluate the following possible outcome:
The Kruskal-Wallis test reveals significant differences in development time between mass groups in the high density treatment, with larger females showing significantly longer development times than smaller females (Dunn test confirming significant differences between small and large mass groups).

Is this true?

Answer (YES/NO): NO